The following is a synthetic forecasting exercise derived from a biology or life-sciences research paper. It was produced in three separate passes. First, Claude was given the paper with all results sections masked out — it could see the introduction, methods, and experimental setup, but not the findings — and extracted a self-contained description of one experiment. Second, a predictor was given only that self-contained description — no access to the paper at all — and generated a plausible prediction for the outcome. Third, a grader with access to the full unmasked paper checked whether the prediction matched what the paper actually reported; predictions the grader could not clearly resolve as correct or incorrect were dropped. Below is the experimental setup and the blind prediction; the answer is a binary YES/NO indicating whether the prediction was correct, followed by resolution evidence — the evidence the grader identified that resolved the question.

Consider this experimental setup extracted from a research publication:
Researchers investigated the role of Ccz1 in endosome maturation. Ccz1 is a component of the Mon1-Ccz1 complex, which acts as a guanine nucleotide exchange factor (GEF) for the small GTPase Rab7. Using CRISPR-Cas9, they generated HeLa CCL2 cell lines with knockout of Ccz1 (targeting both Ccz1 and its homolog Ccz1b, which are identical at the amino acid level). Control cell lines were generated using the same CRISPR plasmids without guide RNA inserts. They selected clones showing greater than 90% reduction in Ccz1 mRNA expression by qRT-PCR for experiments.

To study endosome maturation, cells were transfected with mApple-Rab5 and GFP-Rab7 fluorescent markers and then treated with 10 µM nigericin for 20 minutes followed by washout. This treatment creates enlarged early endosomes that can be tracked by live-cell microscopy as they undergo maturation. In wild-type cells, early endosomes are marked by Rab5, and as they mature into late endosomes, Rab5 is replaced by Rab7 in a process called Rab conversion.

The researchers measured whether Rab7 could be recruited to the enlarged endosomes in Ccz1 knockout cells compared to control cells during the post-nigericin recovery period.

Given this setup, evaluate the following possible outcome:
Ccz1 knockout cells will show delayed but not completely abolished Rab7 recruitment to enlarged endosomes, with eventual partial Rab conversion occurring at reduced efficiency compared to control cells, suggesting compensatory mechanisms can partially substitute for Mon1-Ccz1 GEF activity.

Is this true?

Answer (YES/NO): NO